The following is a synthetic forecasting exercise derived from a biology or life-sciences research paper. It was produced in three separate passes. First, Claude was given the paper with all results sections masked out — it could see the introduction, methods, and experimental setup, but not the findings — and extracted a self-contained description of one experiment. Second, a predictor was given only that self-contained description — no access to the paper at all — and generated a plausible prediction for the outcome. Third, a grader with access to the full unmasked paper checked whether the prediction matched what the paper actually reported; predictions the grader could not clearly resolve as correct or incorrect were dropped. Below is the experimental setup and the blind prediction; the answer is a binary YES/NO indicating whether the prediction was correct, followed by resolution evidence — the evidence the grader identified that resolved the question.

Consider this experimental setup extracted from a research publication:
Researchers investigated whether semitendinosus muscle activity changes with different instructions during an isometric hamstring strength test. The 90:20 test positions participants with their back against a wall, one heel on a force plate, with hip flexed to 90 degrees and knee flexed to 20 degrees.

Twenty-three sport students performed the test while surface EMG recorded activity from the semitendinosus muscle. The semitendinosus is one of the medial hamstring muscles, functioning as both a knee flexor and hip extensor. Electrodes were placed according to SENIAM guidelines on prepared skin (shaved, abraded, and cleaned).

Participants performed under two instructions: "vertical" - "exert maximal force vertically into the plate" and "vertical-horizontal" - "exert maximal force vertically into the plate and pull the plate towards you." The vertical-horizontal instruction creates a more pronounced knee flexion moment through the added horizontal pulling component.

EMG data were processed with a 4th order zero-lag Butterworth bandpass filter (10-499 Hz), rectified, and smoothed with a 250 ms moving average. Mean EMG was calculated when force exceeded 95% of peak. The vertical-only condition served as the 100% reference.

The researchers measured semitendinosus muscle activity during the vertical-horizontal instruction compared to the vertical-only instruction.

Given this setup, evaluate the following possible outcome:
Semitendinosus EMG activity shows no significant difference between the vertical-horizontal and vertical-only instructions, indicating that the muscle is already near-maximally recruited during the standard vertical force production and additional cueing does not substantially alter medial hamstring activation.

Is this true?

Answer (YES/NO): YES